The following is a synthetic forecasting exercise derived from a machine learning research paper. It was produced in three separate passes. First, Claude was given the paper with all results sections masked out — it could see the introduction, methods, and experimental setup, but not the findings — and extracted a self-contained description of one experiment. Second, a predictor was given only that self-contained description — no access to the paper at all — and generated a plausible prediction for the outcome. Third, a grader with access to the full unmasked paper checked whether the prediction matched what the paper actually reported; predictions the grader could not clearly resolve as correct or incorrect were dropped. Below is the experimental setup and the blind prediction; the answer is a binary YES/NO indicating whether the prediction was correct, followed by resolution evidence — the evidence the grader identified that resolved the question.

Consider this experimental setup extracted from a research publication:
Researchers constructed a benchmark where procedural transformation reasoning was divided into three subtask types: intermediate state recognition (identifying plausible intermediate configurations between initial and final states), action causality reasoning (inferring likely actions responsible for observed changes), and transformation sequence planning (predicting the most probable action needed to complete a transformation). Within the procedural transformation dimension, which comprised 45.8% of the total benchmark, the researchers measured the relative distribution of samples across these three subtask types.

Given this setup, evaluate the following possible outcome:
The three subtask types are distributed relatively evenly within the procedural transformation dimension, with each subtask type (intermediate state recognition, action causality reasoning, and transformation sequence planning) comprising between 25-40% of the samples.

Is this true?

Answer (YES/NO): NO